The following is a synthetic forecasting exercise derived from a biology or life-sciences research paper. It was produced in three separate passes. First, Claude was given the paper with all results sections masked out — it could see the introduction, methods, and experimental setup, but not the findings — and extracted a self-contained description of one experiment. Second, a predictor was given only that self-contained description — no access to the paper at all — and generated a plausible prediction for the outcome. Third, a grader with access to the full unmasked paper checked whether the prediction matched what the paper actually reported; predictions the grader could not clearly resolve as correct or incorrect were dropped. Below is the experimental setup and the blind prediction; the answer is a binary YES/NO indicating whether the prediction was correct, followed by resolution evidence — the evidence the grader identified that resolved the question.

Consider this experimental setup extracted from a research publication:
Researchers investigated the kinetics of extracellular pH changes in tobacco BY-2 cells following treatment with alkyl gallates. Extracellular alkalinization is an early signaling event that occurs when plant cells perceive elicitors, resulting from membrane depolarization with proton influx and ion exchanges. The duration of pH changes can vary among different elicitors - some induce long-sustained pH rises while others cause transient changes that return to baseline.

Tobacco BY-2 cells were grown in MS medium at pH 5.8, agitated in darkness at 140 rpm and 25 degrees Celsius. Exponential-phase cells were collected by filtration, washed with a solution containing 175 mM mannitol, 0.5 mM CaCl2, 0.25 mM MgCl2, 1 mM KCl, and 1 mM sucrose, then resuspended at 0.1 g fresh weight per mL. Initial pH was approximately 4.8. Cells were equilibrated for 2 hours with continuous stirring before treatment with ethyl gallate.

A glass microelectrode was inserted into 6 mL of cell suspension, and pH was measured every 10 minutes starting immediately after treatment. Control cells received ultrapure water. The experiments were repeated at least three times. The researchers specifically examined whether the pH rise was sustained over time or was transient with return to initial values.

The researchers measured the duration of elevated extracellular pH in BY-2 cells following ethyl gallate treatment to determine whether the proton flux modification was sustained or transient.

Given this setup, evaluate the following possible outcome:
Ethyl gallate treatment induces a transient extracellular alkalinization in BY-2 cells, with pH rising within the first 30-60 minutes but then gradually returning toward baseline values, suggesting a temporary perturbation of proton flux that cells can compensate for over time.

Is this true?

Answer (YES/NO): NO